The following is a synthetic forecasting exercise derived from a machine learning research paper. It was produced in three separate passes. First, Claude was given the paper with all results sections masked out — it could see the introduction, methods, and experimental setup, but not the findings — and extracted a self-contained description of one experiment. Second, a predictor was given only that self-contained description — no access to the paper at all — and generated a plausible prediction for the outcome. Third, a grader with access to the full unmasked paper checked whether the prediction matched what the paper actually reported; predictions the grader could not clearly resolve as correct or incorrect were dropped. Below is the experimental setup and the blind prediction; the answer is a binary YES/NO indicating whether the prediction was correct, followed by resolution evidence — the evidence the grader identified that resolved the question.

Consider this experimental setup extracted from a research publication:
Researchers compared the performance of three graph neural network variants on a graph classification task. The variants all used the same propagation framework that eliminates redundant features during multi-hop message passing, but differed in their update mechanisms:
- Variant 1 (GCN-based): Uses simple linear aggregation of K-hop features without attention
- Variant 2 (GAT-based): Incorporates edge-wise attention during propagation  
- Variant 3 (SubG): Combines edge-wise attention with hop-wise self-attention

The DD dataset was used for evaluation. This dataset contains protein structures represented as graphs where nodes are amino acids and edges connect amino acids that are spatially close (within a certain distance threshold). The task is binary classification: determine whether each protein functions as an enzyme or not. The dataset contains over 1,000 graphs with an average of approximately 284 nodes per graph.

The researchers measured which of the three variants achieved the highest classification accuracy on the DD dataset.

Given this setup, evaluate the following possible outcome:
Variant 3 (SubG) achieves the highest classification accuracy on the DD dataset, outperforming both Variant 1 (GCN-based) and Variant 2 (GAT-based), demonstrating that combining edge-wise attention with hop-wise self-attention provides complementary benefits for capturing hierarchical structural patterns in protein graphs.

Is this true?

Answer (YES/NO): YES